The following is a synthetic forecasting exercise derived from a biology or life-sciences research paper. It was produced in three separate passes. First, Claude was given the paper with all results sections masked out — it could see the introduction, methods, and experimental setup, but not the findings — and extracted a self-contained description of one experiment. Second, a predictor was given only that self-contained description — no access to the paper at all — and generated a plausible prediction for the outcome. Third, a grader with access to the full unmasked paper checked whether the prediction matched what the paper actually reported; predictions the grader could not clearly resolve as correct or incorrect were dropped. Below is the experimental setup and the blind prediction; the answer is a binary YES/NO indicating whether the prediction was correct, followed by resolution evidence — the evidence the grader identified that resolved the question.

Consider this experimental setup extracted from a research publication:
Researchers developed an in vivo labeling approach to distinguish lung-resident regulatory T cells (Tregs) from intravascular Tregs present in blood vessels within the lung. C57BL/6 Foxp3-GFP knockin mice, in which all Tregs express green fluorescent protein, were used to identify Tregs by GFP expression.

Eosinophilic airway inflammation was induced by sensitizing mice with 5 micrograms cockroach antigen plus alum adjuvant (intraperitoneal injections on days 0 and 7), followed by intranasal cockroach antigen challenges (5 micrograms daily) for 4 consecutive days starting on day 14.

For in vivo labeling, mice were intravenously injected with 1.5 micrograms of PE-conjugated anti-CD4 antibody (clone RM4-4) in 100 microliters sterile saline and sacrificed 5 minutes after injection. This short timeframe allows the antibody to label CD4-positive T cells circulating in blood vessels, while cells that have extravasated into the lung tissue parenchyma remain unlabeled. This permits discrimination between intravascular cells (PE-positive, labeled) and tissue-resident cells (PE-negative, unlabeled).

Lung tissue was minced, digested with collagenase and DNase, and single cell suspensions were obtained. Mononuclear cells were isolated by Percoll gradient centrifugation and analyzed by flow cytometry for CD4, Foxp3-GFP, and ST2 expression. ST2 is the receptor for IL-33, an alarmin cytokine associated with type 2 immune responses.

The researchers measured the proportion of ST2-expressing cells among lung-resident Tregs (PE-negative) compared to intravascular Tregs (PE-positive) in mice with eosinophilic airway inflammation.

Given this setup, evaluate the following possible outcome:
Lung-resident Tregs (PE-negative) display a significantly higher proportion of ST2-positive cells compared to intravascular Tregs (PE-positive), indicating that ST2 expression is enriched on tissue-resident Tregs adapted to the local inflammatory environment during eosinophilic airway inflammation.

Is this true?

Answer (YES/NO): YES